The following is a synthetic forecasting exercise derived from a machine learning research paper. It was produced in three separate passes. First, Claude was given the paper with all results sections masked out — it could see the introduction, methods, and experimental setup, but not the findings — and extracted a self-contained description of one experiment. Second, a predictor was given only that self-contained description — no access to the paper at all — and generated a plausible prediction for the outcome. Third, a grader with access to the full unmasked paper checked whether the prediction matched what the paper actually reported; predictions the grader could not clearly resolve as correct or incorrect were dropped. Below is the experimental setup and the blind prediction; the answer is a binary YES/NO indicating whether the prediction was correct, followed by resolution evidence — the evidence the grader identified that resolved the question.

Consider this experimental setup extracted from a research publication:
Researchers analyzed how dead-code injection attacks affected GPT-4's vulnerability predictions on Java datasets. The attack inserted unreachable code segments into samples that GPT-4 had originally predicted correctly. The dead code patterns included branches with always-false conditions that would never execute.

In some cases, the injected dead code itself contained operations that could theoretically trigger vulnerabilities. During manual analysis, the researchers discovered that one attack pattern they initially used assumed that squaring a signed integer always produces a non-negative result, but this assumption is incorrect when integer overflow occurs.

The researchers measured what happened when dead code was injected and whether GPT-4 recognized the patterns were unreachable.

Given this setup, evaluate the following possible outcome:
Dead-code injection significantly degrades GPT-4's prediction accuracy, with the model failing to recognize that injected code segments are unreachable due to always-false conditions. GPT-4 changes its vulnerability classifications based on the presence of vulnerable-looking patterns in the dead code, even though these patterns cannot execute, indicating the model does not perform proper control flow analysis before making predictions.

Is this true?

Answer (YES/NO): NO